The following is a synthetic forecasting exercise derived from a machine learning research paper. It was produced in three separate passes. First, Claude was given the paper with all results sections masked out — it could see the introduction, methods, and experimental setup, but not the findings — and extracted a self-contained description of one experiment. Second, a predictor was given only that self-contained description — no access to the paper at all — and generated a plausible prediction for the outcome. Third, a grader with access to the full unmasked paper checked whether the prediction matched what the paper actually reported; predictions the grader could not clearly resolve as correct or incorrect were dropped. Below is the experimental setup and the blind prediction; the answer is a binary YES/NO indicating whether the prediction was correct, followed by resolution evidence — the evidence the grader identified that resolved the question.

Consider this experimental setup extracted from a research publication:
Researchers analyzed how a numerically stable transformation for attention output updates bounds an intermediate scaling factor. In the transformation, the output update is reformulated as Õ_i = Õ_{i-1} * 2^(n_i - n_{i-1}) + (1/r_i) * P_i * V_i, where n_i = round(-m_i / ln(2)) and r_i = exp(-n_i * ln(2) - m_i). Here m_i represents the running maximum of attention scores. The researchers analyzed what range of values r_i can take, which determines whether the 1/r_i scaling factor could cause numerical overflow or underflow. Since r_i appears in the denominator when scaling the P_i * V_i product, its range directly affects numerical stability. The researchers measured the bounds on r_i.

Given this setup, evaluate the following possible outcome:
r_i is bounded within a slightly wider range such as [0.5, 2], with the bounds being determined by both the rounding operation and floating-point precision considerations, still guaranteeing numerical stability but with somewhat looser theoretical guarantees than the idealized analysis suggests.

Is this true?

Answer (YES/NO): NO